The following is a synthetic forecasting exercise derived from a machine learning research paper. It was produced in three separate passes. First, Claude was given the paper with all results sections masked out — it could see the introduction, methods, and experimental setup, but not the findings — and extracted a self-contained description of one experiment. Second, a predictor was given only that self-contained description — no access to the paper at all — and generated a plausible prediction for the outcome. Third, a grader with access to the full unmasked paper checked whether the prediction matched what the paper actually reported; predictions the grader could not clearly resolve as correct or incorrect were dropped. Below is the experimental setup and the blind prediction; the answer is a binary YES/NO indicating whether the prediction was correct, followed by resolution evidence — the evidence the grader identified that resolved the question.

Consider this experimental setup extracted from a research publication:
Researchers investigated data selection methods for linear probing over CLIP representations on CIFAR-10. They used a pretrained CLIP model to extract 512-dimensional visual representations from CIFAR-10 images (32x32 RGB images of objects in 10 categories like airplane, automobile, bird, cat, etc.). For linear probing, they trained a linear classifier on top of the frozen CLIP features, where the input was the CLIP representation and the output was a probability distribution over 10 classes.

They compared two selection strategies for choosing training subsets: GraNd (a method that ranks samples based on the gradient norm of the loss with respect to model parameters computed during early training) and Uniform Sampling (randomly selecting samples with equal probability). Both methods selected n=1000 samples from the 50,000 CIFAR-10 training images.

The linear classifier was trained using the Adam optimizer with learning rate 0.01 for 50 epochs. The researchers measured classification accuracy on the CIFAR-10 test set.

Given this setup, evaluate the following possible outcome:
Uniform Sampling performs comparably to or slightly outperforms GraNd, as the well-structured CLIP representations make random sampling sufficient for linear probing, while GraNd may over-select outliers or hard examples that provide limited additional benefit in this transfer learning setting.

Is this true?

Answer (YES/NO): NO